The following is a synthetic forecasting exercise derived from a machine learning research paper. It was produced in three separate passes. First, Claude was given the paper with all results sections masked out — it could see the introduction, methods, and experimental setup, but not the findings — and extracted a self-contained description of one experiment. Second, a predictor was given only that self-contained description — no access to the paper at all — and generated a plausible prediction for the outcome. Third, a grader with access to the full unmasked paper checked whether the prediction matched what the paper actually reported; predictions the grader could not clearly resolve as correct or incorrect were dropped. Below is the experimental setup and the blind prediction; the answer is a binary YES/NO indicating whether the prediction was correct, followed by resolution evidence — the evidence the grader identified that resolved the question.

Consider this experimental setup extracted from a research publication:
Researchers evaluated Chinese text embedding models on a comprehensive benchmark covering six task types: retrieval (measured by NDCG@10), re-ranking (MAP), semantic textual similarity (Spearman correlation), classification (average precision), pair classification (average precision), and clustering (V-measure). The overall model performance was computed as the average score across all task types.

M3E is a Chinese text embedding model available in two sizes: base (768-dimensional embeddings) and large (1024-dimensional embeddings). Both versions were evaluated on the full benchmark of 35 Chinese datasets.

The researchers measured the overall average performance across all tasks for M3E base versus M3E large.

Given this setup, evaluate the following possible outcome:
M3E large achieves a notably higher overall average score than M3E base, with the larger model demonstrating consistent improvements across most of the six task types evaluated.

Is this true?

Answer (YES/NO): NO